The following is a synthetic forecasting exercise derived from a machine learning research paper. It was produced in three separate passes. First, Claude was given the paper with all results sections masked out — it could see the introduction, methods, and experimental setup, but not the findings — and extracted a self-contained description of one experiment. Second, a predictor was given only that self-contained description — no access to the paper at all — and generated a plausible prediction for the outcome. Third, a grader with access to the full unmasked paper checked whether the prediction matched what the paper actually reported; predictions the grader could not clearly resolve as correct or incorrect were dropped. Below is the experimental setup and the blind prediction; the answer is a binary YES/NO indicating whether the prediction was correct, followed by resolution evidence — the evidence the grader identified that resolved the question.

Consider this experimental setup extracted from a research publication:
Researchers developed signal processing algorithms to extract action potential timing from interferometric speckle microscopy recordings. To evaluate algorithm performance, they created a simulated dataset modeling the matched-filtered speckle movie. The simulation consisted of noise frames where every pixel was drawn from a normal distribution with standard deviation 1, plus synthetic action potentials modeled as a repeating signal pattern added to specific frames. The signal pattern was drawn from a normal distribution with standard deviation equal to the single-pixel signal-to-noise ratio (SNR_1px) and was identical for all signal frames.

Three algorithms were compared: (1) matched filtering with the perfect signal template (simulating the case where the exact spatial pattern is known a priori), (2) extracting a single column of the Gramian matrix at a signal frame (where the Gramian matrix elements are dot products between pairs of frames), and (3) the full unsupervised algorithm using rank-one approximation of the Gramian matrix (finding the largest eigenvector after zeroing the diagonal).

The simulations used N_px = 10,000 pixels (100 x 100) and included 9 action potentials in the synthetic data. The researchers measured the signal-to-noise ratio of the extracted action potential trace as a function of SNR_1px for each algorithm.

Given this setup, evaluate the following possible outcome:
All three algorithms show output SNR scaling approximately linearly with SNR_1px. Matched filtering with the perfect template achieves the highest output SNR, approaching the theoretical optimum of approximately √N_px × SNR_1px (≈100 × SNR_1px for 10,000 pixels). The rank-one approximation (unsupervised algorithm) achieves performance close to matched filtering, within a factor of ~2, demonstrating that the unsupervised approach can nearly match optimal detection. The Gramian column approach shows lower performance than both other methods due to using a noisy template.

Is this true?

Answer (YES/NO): NO